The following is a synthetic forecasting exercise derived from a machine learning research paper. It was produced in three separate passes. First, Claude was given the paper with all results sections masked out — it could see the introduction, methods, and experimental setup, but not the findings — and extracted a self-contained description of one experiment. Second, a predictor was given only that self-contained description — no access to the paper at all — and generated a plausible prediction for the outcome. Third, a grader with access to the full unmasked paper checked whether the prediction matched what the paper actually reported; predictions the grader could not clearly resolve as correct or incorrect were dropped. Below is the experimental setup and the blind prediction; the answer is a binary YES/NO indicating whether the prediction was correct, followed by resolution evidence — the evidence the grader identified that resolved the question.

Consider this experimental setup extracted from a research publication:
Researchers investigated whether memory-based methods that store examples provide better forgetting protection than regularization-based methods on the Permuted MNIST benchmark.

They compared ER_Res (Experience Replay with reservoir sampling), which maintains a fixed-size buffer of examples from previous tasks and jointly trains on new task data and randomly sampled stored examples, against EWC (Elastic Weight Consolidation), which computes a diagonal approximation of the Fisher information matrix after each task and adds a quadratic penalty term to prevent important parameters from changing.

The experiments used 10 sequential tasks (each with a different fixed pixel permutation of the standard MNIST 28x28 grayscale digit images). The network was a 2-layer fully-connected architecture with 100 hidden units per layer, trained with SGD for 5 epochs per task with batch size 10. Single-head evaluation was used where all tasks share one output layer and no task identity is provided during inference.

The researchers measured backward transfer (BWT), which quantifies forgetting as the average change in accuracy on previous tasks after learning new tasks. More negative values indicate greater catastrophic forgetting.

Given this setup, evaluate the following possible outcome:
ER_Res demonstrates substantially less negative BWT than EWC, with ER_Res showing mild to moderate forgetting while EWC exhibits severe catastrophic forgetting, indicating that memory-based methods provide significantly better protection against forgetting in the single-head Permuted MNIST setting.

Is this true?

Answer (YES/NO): NO